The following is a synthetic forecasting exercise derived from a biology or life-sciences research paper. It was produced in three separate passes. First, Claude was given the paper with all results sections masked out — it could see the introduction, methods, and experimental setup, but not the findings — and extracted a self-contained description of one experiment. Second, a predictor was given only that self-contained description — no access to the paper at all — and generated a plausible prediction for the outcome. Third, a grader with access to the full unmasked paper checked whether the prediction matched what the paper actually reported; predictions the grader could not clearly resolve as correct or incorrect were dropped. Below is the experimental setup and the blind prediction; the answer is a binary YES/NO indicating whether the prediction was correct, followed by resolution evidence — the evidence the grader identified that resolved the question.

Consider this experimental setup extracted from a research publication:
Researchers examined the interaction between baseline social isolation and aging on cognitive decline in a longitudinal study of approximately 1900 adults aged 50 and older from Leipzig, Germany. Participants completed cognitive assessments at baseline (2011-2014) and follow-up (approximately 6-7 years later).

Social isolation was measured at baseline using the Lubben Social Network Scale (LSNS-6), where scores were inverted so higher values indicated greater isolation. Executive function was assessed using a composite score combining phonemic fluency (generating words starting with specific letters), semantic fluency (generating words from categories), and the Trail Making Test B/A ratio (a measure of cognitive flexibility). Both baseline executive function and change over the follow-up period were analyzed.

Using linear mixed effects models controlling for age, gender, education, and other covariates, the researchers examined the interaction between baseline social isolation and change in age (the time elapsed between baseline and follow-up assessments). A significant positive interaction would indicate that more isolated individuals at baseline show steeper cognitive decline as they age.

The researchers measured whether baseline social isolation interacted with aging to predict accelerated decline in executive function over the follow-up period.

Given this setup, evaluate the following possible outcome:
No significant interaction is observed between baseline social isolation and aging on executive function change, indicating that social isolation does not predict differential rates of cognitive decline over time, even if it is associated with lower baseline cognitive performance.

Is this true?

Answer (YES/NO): YES